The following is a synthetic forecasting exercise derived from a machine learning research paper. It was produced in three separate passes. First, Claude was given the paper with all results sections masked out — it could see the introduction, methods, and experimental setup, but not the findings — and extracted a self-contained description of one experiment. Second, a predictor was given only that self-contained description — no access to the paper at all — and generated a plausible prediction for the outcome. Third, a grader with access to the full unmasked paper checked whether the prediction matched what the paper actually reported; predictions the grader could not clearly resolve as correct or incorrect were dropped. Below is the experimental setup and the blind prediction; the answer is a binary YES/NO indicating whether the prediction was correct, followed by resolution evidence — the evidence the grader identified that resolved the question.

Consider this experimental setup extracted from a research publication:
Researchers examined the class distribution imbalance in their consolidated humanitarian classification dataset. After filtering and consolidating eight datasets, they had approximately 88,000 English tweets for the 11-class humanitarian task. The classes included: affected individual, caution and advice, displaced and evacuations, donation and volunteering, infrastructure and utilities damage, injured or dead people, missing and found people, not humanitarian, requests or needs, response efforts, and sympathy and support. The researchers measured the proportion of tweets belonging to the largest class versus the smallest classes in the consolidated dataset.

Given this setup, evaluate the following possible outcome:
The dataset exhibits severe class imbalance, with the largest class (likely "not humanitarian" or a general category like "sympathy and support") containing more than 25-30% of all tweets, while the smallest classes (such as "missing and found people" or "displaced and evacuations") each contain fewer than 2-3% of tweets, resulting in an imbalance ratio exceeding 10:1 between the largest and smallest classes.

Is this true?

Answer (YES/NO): YES